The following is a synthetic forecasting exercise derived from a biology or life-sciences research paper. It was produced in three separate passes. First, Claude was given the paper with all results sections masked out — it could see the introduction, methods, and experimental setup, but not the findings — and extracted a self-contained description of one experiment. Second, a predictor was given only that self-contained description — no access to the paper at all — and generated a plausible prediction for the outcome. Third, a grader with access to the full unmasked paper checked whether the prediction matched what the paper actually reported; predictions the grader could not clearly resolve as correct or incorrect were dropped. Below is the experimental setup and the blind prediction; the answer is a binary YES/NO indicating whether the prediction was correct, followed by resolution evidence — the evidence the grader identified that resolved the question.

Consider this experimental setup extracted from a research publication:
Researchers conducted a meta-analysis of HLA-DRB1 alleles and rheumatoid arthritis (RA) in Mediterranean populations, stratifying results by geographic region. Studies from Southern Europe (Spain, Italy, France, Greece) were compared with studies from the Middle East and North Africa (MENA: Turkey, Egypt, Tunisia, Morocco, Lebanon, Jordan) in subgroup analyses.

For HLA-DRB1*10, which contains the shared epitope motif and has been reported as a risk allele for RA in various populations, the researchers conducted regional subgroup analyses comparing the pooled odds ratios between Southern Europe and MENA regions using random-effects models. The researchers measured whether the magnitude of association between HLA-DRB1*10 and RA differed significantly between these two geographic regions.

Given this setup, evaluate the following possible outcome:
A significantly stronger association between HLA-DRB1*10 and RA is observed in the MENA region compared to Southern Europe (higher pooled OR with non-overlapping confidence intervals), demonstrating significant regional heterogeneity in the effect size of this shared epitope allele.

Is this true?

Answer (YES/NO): NO